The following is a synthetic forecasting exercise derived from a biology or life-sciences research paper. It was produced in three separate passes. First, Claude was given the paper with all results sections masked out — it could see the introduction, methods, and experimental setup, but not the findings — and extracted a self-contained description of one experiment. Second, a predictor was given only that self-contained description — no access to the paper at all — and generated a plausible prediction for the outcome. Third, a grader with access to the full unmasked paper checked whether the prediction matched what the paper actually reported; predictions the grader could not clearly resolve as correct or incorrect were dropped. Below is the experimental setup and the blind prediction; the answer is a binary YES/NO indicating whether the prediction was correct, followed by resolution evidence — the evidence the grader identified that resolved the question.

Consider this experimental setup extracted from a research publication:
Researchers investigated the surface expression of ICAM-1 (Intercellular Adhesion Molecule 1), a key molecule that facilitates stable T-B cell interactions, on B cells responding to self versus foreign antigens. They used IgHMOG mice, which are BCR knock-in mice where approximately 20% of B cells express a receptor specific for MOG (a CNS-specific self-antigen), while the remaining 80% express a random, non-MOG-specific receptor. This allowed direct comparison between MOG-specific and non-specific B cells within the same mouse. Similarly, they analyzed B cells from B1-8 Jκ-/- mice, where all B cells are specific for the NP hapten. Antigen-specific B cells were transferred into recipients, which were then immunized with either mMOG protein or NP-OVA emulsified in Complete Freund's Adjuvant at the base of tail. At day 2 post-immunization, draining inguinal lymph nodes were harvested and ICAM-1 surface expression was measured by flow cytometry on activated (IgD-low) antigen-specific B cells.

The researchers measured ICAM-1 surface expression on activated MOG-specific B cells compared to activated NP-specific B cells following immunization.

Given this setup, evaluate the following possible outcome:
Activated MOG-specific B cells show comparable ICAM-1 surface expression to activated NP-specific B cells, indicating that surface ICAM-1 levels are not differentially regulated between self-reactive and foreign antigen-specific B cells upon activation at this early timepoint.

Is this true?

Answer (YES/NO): NO